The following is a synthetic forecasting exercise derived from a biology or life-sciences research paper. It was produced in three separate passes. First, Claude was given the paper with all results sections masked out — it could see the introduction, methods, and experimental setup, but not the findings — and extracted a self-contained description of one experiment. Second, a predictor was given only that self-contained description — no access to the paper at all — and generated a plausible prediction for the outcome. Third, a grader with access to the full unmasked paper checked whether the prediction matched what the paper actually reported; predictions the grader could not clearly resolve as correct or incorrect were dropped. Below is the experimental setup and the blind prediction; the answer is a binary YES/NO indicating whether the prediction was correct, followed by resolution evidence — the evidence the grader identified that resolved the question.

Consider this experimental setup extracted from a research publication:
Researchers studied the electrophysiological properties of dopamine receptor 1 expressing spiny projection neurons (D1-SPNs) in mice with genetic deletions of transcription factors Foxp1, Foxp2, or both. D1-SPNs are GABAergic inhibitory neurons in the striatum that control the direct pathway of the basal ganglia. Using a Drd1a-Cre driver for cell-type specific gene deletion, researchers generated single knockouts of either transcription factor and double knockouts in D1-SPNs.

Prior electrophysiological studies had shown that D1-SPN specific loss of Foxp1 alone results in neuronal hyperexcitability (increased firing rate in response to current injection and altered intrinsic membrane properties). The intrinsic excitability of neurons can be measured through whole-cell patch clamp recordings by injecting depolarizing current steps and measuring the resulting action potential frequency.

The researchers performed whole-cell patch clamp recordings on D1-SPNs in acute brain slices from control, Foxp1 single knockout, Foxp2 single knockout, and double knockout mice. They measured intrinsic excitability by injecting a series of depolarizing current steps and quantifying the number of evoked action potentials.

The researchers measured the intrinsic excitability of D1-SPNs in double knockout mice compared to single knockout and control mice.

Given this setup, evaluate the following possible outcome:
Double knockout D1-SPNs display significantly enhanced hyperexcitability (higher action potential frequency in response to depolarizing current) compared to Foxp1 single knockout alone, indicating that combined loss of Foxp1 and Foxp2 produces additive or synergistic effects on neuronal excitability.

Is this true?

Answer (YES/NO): YES